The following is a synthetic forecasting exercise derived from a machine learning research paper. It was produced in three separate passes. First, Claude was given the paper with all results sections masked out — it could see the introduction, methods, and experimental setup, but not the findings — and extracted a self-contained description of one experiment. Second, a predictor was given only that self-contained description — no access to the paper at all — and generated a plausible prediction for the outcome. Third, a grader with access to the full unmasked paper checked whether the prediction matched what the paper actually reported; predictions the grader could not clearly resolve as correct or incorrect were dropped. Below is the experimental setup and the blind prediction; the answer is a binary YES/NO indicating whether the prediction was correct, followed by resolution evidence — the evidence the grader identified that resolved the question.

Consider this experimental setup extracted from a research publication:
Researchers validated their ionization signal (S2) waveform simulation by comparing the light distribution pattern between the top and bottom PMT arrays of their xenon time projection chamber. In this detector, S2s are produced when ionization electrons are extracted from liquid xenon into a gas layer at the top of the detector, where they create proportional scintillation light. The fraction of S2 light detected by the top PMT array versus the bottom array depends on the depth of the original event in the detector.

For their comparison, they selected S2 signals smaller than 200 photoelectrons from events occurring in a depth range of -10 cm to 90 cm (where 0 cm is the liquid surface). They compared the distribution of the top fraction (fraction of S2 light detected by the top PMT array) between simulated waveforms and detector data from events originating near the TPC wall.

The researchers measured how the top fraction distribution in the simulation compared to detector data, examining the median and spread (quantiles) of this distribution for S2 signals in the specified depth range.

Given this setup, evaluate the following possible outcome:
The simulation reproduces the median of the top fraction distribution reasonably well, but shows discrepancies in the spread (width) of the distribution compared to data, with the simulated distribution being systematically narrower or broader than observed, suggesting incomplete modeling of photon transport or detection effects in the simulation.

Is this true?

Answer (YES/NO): NO